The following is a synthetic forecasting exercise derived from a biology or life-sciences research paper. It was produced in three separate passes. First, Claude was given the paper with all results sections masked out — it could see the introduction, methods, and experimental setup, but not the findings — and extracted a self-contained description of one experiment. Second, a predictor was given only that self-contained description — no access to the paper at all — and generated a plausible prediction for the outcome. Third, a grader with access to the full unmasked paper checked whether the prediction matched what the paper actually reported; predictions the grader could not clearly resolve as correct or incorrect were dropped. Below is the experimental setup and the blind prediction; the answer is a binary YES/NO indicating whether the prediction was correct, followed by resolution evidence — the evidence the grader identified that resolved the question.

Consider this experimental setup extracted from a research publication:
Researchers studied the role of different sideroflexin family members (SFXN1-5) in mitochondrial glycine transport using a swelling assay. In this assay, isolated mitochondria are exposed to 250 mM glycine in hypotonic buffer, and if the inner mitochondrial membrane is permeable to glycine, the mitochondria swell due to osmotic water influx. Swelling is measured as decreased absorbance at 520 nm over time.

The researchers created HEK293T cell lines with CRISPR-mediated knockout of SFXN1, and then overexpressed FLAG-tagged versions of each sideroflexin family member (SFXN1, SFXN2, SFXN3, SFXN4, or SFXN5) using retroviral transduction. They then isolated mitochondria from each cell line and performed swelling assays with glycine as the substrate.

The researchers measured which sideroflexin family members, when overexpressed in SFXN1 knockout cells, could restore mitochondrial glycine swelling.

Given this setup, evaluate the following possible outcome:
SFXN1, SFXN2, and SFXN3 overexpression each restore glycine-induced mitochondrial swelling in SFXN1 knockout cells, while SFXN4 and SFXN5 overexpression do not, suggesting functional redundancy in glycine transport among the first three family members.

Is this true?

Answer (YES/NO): YES